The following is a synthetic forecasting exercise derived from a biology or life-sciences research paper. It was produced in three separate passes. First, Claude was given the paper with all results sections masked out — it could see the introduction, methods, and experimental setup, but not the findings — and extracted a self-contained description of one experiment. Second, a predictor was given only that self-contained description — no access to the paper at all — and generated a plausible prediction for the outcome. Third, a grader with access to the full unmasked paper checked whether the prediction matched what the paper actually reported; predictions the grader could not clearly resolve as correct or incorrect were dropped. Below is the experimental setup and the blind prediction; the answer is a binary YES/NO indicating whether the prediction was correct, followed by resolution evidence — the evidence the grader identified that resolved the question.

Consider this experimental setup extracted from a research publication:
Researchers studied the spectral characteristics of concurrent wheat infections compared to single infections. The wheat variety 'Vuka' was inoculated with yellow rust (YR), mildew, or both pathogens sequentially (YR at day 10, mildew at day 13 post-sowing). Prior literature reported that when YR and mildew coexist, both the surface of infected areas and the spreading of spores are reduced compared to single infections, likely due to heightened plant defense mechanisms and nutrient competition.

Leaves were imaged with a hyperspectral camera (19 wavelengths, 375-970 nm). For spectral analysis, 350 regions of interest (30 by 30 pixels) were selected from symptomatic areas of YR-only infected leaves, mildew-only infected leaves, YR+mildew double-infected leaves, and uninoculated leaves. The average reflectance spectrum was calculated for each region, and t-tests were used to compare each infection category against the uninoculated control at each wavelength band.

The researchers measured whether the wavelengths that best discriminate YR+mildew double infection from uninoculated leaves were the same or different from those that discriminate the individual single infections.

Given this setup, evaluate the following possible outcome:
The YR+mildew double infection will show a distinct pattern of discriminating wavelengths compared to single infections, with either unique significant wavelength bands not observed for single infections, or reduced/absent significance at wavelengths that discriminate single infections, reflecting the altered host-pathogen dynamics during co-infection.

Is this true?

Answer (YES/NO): YES